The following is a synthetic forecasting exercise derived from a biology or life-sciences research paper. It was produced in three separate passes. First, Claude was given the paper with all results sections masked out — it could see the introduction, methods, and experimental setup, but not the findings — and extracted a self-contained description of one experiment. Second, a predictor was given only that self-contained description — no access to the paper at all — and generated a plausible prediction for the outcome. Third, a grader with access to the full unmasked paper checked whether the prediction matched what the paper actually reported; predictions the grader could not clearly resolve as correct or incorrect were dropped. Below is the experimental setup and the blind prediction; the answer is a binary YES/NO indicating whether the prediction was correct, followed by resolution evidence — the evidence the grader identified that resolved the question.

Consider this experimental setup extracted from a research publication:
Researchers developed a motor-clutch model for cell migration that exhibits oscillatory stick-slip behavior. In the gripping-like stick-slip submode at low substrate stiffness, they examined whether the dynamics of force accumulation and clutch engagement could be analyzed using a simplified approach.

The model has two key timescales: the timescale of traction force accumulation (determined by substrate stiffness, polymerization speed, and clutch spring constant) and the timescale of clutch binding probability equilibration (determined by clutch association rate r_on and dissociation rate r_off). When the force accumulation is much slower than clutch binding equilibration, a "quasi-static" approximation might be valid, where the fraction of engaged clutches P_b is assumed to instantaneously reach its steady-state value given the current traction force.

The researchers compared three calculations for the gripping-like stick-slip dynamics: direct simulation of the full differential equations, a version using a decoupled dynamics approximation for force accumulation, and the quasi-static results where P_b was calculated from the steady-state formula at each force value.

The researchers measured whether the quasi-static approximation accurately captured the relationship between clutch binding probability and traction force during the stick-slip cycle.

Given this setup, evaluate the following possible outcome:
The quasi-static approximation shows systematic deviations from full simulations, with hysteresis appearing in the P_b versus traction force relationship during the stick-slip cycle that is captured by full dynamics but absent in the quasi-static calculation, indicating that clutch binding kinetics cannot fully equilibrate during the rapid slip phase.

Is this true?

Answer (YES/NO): NO